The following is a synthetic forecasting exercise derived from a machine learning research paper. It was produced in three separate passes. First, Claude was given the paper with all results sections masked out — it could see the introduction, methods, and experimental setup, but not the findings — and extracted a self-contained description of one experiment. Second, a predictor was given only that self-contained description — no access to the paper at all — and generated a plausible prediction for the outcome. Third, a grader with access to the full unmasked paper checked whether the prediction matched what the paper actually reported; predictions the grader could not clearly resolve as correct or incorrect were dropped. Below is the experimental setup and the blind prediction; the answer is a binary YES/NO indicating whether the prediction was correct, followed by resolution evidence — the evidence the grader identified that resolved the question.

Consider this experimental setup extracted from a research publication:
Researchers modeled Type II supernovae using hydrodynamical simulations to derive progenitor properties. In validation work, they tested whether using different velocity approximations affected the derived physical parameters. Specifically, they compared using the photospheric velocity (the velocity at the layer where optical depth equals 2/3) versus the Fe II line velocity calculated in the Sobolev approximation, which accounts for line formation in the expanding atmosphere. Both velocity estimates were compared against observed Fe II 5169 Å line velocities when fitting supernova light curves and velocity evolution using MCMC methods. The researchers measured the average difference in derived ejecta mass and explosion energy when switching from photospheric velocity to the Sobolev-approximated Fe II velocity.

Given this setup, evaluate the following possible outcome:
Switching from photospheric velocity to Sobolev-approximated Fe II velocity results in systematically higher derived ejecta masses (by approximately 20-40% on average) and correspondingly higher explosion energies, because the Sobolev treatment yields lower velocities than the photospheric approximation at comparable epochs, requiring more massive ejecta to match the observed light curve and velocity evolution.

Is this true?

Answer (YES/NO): NO